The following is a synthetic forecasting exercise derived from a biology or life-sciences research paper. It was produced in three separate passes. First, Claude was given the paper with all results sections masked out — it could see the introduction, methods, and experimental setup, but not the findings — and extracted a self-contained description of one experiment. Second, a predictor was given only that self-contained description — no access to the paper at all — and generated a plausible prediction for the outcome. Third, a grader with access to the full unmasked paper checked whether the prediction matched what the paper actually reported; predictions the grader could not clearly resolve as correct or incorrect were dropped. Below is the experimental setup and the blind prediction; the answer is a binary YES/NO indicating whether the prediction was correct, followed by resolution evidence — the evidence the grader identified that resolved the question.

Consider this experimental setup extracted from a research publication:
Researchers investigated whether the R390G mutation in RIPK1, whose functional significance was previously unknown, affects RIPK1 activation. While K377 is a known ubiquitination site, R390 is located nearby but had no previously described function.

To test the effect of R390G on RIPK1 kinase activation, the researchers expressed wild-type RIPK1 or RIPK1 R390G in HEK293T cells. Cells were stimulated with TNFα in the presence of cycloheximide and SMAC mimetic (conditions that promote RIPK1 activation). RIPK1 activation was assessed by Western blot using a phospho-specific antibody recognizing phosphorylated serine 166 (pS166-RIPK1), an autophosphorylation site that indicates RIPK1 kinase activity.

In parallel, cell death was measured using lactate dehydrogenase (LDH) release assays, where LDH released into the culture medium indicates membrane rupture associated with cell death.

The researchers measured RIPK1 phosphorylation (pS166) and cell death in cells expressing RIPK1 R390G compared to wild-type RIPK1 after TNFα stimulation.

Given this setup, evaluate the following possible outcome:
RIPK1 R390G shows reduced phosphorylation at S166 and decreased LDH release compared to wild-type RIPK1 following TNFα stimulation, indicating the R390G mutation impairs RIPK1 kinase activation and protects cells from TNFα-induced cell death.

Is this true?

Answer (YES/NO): NO